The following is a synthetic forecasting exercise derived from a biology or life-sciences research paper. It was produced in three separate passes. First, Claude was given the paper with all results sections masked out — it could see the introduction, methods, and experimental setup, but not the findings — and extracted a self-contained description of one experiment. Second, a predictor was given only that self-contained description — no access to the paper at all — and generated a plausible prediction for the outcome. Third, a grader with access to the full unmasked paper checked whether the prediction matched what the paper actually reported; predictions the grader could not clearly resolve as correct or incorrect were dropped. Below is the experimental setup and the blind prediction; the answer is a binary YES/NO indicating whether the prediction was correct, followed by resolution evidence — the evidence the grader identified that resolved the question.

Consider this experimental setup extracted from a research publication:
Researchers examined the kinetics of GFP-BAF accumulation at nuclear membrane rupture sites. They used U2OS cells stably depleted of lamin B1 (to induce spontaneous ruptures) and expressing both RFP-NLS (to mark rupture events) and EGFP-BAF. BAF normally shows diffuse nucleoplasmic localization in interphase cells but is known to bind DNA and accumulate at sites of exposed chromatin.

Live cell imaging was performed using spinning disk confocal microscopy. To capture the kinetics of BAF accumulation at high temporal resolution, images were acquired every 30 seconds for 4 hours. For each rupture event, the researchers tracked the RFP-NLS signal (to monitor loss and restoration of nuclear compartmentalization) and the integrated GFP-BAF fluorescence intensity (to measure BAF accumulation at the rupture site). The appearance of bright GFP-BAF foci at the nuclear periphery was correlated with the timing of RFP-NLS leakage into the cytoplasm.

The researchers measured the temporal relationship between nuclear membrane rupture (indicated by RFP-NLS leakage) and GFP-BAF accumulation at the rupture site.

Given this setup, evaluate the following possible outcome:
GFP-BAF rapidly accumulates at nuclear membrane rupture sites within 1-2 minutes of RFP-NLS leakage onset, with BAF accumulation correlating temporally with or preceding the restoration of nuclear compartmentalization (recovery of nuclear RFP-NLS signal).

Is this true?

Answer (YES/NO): YES